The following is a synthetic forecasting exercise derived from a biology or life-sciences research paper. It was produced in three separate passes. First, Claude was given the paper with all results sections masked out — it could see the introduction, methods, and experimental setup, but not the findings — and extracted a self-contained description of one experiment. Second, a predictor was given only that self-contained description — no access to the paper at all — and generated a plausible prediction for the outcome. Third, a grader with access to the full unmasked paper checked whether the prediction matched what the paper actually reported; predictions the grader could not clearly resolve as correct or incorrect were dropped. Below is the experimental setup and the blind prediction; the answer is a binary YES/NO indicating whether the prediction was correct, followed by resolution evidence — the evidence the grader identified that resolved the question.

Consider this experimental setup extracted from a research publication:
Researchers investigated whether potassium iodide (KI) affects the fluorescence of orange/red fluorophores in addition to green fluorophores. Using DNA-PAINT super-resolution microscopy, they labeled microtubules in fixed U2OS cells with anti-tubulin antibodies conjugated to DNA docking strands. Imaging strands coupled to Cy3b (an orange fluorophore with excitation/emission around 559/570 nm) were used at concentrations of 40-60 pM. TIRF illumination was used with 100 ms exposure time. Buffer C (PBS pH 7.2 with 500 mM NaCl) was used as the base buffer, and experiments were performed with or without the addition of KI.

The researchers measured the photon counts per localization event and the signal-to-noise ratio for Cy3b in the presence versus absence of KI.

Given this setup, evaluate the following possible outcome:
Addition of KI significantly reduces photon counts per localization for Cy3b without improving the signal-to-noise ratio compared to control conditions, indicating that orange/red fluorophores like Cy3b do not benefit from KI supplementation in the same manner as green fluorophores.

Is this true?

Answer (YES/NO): NO